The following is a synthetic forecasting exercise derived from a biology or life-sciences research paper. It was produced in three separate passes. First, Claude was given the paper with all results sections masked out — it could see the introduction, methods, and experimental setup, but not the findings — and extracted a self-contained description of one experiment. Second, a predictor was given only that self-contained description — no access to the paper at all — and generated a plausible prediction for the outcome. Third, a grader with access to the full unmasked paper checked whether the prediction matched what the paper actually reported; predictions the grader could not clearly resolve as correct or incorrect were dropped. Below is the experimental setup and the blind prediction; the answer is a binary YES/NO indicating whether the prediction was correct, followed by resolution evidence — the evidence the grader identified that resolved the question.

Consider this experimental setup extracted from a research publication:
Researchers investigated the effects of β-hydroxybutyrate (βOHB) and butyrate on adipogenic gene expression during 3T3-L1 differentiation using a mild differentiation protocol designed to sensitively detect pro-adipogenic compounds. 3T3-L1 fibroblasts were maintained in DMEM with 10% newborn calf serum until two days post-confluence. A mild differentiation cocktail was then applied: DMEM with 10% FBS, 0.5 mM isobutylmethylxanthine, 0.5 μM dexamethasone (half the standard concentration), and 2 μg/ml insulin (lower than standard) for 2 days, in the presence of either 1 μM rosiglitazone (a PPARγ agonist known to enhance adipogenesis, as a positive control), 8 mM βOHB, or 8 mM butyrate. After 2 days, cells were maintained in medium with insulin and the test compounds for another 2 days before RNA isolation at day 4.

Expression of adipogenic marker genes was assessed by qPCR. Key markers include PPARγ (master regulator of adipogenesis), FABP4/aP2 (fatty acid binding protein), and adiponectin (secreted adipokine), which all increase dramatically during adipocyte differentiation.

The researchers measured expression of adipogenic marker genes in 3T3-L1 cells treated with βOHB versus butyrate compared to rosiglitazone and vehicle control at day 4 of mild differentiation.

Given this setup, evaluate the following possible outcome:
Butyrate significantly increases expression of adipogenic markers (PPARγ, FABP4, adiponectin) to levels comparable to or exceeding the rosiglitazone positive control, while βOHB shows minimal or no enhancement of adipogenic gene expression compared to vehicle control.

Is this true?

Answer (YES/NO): NO